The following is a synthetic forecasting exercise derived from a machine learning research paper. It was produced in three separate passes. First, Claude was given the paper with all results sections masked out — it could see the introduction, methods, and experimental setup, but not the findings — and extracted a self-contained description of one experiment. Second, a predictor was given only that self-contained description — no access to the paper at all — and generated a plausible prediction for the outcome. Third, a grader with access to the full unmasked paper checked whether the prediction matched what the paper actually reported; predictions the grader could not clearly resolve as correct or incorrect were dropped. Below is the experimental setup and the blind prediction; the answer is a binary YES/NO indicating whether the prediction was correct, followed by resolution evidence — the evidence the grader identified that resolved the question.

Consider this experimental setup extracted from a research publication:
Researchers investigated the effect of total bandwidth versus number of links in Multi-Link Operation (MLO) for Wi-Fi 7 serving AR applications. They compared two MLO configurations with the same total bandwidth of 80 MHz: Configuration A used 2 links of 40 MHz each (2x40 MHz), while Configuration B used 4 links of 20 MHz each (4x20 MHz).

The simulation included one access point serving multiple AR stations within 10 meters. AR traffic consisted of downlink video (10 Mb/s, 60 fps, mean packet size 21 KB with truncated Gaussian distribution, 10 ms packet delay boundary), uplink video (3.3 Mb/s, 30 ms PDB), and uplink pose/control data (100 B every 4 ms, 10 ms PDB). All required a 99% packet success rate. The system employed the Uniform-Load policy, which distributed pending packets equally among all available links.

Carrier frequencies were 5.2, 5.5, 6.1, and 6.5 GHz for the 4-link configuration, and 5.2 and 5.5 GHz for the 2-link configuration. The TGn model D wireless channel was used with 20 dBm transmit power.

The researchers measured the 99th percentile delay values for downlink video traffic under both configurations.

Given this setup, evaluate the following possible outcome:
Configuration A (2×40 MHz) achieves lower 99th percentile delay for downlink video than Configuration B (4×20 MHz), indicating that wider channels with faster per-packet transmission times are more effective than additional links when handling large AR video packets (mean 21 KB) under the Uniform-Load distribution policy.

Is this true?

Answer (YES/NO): NO